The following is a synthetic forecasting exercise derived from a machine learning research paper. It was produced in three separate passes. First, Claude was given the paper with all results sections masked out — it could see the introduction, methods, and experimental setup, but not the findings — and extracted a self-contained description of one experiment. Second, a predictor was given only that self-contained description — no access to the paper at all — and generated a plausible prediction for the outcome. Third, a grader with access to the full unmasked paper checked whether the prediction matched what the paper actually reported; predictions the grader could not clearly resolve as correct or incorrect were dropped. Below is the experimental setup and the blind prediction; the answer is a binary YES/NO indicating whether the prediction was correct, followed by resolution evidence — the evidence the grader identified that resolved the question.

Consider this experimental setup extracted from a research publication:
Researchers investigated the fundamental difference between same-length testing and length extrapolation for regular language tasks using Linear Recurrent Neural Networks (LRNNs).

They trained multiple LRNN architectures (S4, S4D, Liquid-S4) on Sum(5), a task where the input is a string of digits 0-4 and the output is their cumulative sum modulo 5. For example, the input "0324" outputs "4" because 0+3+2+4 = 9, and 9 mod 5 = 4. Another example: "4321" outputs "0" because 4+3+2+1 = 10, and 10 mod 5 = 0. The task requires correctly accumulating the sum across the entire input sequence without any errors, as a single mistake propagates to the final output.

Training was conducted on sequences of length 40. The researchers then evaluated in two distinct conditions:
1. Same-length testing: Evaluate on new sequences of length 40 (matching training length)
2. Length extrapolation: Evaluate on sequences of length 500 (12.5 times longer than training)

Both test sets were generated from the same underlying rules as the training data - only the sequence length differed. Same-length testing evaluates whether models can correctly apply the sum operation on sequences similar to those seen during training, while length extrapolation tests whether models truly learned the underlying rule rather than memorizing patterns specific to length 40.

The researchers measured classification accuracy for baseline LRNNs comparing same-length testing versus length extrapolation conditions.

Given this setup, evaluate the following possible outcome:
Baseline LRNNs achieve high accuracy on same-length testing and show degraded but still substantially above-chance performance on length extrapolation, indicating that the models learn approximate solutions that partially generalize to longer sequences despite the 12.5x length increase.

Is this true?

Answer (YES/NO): NO